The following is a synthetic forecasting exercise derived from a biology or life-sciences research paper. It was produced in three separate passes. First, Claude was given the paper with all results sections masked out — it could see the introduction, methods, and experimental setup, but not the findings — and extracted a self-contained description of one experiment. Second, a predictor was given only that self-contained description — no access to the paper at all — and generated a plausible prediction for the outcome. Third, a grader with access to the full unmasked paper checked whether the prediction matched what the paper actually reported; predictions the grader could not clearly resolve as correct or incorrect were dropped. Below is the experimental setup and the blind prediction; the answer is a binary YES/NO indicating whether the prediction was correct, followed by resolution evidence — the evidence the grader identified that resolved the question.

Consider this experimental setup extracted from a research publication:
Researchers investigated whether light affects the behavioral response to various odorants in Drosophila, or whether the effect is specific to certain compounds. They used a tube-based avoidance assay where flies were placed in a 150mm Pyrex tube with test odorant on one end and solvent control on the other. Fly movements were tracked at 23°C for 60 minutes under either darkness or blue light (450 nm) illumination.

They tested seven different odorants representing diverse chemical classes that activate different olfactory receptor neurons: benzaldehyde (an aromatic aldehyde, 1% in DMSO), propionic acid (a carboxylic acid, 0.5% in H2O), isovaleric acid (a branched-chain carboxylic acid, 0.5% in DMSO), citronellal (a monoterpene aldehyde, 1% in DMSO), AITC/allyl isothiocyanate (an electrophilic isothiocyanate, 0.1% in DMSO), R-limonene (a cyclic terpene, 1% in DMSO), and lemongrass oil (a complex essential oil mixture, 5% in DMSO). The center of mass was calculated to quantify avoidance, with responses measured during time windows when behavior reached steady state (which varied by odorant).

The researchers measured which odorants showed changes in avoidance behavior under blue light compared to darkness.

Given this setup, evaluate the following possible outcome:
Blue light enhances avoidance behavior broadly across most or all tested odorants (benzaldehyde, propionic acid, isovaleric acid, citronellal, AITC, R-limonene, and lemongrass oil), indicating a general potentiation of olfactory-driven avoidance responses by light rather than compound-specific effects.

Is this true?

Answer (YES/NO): NO